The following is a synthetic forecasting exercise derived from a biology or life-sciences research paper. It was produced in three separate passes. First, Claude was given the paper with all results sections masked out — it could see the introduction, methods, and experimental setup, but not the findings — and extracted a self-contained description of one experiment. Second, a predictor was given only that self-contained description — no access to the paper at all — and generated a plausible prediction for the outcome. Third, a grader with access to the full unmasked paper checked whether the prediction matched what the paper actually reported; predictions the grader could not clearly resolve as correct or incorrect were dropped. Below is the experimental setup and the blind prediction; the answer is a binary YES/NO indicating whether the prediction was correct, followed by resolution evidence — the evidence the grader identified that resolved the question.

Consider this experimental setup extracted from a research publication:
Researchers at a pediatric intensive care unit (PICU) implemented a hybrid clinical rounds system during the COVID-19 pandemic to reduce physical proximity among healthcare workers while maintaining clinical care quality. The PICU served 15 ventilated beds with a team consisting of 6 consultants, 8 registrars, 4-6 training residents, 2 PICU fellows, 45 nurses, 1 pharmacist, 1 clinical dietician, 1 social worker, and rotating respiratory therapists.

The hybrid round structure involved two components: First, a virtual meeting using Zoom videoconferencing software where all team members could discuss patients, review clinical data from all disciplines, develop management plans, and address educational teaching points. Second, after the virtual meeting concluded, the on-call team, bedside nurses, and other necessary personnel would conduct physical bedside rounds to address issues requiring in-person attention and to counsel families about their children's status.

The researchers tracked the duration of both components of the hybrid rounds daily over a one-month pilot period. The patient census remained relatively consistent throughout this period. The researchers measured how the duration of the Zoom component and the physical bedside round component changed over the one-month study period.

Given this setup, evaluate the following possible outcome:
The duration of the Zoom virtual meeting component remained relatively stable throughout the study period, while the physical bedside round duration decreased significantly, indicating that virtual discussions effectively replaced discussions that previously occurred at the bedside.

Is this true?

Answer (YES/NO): NO